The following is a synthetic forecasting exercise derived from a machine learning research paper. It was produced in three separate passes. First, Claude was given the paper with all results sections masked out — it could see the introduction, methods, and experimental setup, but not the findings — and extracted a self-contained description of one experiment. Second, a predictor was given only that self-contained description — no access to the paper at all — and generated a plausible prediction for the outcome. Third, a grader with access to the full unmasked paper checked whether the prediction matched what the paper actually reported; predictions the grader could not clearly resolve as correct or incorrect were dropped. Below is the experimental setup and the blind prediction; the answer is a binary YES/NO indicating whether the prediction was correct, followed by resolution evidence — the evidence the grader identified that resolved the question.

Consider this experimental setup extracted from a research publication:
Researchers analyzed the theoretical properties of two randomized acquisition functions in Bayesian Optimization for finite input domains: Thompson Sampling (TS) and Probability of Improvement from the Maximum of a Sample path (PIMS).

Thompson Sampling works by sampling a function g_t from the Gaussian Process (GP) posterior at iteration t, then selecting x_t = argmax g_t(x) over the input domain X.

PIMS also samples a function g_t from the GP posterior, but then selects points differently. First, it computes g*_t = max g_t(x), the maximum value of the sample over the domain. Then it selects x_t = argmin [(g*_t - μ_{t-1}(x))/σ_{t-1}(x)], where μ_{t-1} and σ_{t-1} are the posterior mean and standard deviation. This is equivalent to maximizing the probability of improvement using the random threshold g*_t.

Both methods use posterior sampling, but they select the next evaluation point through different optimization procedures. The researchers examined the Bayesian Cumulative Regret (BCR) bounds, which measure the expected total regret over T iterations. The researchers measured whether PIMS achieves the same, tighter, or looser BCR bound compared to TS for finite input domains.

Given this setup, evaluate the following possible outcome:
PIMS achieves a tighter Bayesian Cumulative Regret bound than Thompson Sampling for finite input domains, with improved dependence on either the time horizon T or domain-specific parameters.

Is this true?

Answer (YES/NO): NO